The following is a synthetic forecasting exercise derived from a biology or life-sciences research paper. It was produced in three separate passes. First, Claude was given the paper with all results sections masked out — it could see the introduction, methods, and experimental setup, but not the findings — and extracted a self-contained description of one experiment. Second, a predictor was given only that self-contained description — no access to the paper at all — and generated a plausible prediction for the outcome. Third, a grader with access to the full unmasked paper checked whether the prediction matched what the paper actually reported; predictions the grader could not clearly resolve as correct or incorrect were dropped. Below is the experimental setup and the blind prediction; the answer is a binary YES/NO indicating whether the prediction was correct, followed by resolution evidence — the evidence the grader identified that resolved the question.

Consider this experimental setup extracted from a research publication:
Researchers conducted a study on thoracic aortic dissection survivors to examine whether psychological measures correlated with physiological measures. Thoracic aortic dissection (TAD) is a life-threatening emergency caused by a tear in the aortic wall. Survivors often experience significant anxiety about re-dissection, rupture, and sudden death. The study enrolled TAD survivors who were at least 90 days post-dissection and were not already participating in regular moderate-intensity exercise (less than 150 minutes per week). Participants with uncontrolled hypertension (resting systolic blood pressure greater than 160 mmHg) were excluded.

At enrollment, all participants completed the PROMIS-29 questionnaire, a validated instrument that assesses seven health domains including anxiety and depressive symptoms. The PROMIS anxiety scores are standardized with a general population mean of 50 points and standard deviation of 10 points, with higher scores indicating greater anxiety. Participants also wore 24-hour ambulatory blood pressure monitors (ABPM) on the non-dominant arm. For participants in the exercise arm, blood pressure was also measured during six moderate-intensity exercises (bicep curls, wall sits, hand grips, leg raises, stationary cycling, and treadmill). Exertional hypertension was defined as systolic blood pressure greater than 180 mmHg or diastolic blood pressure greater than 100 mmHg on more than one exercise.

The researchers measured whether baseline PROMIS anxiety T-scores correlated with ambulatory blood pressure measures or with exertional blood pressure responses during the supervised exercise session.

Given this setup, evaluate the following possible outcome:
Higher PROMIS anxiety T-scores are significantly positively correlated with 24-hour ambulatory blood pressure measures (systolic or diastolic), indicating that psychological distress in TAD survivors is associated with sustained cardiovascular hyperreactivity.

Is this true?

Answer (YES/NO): NO